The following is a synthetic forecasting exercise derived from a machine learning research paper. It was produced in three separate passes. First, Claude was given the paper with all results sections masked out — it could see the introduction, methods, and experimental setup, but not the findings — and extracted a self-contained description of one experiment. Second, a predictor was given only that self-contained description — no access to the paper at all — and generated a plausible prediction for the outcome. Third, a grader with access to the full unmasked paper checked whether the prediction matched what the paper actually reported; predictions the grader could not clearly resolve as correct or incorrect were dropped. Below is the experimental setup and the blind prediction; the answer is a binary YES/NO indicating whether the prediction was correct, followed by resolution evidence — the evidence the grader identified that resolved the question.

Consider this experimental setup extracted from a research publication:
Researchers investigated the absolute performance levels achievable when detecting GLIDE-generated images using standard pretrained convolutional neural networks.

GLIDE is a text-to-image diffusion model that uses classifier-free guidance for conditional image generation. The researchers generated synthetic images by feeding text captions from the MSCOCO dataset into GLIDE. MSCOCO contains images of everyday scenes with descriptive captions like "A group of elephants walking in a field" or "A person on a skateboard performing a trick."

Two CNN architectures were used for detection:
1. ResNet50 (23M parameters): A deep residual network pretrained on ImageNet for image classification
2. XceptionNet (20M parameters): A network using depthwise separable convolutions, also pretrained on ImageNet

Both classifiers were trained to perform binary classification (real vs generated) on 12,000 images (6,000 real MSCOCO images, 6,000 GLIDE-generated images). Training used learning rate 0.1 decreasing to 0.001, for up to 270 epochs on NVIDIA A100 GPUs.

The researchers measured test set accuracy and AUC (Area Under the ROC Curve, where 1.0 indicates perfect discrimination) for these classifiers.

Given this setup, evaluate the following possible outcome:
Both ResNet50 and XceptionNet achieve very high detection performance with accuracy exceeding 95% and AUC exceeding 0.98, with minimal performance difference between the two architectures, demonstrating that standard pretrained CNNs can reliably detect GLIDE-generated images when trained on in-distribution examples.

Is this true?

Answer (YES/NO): YES